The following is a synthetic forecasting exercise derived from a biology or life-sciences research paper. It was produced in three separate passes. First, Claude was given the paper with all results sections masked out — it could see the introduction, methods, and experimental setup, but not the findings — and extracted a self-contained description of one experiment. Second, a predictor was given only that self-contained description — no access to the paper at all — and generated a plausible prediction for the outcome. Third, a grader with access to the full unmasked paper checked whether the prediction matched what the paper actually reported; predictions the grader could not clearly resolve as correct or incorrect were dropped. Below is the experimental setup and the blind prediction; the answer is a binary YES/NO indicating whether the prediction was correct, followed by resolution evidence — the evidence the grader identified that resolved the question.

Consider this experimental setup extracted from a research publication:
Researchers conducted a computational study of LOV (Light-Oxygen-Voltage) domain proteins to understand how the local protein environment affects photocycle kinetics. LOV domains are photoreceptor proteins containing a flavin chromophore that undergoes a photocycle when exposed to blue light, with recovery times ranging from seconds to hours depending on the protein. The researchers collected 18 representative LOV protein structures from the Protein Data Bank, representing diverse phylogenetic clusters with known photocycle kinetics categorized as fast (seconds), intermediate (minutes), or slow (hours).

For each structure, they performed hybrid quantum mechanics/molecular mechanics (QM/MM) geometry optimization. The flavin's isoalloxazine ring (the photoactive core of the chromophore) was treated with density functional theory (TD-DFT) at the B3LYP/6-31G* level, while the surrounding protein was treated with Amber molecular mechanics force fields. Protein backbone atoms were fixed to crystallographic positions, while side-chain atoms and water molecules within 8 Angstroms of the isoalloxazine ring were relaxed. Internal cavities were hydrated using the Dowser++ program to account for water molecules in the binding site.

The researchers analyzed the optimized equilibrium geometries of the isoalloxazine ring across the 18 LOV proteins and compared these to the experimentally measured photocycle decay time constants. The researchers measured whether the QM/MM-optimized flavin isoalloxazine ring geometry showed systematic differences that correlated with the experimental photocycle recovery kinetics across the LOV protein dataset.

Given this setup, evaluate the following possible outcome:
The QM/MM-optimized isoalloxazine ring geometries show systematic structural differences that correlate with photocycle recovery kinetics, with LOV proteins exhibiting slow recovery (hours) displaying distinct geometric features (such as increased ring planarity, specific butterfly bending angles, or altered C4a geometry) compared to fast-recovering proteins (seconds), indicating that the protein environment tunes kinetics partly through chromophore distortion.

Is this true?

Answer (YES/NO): NO